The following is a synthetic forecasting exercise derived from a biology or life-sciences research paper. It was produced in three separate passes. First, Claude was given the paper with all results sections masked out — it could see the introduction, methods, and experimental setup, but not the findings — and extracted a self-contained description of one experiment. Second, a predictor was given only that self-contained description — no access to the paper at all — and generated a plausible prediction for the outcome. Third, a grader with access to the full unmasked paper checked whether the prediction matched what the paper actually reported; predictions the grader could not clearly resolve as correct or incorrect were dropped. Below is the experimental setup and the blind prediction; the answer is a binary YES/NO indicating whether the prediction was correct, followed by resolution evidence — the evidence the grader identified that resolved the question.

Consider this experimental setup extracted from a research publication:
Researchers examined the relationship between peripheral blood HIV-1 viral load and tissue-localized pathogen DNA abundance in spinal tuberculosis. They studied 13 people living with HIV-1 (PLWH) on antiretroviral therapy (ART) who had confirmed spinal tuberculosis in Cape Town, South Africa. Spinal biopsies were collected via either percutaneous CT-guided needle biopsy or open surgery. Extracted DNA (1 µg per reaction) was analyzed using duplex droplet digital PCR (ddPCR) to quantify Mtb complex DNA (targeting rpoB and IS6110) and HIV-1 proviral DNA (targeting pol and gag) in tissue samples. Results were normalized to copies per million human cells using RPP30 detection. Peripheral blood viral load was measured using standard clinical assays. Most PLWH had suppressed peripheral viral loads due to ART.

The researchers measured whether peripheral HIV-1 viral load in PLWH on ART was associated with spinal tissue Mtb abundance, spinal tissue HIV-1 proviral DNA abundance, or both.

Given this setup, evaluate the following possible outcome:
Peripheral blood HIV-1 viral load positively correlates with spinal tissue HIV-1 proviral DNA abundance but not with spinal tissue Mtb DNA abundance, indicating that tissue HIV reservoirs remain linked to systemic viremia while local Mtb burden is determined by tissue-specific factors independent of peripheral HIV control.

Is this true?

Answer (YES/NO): YES